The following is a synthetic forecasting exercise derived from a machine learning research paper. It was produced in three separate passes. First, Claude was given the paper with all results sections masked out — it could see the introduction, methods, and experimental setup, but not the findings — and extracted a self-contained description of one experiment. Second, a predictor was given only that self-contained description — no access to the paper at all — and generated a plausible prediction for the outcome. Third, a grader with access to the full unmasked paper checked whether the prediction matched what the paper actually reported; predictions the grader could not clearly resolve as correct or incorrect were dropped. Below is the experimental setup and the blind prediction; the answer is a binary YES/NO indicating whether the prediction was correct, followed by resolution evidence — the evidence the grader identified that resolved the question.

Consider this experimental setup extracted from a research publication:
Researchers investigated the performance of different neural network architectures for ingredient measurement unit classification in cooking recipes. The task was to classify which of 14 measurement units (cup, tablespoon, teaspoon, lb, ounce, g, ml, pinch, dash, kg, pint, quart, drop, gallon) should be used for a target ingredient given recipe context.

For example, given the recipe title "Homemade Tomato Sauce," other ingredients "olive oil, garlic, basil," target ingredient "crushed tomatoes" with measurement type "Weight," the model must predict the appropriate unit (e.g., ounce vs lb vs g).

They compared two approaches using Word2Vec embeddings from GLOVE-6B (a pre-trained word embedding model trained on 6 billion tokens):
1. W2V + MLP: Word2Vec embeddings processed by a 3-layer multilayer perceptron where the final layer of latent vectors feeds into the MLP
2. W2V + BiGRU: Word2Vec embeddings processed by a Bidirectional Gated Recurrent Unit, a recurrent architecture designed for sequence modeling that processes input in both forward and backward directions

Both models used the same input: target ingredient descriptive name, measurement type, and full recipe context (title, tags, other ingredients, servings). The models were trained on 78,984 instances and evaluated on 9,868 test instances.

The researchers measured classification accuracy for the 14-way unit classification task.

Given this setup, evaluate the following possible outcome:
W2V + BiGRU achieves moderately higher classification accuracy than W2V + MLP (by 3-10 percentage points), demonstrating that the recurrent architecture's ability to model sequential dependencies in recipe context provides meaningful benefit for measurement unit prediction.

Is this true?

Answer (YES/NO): NO